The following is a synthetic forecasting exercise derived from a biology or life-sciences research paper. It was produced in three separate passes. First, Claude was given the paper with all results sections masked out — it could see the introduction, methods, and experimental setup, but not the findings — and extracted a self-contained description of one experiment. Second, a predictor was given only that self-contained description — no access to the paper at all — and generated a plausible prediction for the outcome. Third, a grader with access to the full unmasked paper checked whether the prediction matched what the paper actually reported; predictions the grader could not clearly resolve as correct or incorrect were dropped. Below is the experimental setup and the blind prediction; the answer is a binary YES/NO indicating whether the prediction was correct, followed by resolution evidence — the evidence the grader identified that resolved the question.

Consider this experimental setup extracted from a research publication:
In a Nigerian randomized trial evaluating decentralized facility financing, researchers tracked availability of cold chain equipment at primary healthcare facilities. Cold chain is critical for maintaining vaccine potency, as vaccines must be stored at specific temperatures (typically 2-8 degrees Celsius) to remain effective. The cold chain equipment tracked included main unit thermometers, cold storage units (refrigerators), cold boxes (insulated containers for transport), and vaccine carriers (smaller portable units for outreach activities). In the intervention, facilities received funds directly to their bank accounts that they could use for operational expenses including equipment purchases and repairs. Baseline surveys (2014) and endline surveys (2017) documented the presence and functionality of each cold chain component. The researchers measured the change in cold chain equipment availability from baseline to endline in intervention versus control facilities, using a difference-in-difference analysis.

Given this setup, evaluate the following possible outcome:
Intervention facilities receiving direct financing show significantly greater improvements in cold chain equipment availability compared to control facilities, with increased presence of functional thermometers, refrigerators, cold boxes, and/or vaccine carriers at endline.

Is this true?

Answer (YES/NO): YES